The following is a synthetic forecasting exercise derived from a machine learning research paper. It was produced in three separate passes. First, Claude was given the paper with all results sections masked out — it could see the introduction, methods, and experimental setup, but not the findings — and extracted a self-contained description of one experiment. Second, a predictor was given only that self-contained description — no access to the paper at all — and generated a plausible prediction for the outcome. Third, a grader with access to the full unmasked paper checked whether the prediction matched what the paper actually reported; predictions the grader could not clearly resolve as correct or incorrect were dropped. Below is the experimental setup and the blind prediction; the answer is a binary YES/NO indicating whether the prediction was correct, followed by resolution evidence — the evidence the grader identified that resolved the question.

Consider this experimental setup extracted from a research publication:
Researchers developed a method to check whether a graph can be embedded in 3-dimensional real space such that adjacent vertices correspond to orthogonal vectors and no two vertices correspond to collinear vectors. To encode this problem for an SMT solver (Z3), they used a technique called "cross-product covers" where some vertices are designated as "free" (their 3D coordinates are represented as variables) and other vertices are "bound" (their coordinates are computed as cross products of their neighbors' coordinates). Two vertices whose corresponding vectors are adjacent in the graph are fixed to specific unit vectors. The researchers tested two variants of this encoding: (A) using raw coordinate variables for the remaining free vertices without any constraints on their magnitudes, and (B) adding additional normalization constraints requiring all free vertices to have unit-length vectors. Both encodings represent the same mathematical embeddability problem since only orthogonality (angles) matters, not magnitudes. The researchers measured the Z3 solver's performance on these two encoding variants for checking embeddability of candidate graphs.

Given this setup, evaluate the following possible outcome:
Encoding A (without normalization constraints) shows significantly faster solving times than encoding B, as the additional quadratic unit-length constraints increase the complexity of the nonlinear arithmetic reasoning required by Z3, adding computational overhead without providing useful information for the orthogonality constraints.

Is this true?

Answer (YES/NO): YES